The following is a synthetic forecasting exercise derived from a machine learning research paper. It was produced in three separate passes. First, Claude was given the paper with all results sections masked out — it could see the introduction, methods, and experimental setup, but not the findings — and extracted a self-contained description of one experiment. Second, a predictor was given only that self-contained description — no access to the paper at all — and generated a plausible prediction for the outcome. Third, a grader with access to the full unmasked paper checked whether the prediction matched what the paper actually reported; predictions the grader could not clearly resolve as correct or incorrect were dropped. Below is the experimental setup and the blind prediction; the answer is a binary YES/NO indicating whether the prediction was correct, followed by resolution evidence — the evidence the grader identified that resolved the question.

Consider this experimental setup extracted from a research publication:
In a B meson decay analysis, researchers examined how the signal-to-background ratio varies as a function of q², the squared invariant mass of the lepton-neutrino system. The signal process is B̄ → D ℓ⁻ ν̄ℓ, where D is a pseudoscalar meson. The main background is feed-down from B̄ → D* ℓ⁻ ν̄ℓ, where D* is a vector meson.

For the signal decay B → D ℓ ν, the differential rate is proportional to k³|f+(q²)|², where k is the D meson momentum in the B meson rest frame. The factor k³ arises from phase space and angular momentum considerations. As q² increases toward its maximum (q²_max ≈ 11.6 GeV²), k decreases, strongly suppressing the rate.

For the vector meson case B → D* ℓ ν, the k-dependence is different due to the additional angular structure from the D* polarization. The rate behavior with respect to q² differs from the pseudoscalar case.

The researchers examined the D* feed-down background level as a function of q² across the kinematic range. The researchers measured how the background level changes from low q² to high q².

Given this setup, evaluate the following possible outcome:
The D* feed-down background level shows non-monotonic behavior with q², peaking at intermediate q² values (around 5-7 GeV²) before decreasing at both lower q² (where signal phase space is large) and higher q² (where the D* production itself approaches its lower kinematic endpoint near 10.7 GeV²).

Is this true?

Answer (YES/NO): NO